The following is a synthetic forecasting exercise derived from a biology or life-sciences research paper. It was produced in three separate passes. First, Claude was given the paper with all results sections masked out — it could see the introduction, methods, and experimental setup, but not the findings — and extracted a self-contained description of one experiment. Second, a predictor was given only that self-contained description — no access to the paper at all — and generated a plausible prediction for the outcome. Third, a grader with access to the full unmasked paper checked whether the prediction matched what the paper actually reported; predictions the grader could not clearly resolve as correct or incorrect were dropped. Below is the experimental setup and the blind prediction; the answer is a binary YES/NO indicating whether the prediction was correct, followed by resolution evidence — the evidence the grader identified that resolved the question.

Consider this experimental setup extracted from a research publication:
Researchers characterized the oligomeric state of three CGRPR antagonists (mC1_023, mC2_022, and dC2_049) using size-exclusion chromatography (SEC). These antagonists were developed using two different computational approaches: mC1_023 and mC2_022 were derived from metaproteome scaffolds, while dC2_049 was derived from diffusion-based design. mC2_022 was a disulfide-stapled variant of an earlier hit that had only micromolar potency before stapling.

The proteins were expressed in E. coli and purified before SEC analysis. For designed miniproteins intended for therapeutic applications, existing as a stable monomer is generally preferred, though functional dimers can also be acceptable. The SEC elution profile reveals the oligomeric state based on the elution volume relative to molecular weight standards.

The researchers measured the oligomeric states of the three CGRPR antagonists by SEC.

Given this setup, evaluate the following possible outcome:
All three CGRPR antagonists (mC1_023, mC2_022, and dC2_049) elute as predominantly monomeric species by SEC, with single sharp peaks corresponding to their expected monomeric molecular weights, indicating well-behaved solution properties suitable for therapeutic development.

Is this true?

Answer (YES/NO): NO